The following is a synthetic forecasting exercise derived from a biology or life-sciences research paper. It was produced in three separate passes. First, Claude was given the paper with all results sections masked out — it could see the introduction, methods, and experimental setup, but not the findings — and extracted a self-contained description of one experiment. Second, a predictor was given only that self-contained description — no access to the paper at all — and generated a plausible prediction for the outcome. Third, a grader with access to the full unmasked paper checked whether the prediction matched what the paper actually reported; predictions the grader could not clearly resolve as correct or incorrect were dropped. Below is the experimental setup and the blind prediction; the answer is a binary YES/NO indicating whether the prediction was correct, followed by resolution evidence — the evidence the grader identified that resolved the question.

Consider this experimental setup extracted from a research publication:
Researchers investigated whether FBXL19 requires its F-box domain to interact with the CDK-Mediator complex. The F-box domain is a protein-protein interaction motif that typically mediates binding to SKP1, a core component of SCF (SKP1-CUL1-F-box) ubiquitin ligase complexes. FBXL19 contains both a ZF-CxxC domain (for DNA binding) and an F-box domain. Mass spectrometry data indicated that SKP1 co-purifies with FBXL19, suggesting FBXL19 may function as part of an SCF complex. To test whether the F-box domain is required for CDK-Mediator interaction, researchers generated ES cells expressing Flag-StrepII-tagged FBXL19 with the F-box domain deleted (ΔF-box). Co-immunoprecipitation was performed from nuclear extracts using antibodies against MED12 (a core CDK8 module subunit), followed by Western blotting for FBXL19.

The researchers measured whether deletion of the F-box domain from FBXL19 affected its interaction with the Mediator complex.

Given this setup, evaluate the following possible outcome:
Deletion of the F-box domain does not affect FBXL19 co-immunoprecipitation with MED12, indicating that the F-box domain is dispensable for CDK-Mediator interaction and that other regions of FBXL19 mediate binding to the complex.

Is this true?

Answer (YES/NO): NO